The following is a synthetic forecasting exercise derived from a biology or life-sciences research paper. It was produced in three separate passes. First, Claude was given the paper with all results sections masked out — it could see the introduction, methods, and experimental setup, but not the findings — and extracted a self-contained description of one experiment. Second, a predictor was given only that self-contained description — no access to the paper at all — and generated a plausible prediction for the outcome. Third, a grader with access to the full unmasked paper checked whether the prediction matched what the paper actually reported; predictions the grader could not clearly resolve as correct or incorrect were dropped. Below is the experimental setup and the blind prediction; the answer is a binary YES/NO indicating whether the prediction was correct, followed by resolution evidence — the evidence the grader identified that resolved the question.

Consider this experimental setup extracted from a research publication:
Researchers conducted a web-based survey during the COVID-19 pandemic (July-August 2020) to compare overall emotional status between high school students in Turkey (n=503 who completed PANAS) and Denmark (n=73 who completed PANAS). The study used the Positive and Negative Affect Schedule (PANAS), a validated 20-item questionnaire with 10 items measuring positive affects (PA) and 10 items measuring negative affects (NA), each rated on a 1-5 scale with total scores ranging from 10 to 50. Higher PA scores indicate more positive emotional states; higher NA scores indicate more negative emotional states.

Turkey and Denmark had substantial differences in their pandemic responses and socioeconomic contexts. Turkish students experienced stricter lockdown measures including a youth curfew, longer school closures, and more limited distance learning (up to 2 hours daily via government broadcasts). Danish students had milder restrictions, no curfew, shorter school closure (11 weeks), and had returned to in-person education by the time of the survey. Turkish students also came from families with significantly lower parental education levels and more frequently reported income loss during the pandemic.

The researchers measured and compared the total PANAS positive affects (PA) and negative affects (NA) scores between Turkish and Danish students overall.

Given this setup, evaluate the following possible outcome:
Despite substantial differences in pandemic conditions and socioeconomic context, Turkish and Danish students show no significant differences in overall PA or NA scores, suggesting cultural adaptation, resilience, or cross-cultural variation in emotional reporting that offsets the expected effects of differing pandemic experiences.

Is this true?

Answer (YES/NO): YES